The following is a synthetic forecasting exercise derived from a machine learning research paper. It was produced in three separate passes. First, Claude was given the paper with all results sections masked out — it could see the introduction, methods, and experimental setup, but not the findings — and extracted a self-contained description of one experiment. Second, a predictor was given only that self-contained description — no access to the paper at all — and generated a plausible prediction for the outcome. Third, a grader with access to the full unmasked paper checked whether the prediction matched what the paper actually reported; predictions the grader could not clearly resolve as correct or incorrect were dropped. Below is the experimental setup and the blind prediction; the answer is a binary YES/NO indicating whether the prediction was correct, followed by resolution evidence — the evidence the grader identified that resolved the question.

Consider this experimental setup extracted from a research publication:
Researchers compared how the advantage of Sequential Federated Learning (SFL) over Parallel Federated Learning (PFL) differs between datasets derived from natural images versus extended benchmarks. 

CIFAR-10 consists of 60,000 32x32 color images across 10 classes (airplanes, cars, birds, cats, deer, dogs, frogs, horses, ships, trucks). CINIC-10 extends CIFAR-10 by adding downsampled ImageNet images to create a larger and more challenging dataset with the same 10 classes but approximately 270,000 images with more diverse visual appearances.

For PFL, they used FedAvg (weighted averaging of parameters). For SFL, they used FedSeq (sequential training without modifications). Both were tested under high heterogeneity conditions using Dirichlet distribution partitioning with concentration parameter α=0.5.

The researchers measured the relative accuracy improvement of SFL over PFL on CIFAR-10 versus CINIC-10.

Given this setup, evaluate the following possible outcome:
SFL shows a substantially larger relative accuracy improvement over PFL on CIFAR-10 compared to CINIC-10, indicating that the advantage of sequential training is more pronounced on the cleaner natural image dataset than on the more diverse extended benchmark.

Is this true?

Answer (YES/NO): YES